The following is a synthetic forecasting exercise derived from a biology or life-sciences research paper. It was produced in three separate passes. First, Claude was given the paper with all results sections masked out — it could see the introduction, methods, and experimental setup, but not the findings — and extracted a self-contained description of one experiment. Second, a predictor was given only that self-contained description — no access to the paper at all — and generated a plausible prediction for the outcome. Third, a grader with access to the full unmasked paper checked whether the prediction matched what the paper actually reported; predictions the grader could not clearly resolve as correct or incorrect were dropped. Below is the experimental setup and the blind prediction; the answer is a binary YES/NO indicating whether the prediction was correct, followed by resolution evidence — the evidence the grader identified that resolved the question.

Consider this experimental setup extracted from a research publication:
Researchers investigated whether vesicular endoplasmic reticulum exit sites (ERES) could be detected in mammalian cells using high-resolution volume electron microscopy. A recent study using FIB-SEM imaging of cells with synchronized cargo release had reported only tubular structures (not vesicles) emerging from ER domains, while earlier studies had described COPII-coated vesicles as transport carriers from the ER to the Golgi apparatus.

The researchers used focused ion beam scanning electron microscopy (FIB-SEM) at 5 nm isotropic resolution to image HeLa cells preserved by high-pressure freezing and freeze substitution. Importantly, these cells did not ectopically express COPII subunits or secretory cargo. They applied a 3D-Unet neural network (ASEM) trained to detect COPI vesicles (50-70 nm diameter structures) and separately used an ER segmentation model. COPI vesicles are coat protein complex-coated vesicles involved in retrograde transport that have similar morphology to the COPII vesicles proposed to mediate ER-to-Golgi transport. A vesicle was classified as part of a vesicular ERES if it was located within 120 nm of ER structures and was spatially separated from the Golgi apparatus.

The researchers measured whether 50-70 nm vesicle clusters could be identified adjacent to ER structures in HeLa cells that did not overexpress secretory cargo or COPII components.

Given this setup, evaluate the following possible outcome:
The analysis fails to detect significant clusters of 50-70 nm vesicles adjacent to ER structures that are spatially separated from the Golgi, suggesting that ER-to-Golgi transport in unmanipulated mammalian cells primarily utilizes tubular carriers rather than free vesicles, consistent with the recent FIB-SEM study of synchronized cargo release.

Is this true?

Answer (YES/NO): NO